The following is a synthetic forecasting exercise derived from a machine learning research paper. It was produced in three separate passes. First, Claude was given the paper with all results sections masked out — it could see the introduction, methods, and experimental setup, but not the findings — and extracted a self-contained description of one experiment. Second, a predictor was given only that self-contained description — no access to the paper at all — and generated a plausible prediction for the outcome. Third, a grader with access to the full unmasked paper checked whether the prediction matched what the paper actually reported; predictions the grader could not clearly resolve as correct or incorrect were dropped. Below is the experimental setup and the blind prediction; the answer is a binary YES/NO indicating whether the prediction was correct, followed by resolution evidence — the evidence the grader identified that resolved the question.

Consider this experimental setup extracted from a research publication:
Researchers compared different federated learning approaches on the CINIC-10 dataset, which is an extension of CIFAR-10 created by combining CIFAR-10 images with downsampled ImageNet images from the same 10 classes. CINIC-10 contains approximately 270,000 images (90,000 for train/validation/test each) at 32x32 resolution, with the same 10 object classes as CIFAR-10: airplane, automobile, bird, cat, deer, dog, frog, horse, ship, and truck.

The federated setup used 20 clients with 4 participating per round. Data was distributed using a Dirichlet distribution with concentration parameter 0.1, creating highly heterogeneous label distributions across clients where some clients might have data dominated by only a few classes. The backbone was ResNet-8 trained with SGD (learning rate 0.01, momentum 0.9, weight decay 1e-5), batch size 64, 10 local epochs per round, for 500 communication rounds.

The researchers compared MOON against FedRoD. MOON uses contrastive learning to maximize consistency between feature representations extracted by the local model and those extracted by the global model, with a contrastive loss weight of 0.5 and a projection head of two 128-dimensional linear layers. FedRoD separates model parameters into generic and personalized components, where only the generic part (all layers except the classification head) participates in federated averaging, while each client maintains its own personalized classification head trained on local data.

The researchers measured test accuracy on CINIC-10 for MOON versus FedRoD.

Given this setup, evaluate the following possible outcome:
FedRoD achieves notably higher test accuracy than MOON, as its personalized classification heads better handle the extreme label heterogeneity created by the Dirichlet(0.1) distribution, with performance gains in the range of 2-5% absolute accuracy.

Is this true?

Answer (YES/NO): NO